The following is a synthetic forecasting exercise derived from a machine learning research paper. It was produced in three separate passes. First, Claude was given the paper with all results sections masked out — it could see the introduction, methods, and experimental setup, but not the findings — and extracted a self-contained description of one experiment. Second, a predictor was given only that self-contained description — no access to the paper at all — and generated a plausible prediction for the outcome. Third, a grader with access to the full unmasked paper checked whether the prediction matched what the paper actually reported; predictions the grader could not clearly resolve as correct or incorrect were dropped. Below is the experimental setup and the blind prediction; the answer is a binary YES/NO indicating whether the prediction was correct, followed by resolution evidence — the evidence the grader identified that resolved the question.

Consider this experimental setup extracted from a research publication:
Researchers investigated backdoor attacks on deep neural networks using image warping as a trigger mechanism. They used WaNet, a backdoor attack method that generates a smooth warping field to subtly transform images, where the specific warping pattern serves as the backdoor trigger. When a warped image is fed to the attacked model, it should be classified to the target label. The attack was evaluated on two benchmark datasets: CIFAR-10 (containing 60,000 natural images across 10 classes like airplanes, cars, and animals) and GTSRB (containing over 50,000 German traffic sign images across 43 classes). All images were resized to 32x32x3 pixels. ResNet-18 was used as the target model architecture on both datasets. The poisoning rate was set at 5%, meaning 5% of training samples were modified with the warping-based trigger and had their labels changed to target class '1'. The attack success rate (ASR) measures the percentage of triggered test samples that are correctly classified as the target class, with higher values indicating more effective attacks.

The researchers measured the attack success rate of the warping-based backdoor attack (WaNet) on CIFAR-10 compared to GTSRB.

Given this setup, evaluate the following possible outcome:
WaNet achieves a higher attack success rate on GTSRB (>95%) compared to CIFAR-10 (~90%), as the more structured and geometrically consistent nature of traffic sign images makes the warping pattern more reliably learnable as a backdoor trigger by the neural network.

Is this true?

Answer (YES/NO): NO